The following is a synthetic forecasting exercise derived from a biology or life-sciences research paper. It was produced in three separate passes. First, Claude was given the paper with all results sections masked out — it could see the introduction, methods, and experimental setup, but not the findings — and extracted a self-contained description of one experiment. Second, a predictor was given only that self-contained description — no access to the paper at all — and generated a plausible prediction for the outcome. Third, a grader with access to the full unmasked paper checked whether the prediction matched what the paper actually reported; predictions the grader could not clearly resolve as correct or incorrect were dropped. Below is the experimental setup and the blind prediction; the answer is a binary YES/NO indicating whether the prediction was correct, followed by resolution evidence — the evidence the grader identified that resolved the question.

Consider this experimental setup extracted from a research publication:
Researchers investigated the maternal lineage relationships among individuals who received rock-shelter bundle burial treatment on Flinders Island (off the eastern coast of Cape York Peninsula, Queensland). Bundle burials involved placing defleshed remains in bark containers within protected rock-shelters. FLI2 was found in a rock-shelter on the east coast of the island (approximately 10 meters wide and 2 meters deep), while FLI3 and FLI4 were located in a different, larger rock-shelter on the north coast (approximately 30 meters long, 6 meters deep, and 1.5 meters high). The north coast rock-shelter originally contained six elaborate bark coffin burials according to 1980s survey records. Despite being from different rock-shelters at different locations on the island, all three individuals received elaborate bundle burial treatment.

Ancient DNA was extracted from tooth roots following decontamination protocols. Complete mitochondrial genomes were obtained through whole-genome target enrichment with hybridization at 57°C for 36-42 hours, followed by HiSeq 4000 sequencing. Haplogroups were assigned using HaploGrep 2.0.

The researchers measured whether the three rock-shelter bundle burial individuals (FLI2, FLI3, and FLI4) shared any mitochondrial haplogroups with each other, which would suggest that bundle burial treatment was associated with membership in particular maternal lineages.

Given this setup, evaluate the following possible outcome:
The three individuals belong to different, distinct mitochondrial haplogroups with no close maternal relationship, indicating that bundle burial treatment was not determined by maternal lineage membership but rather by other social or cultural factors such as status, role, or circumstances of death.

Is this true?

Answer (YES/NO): YES